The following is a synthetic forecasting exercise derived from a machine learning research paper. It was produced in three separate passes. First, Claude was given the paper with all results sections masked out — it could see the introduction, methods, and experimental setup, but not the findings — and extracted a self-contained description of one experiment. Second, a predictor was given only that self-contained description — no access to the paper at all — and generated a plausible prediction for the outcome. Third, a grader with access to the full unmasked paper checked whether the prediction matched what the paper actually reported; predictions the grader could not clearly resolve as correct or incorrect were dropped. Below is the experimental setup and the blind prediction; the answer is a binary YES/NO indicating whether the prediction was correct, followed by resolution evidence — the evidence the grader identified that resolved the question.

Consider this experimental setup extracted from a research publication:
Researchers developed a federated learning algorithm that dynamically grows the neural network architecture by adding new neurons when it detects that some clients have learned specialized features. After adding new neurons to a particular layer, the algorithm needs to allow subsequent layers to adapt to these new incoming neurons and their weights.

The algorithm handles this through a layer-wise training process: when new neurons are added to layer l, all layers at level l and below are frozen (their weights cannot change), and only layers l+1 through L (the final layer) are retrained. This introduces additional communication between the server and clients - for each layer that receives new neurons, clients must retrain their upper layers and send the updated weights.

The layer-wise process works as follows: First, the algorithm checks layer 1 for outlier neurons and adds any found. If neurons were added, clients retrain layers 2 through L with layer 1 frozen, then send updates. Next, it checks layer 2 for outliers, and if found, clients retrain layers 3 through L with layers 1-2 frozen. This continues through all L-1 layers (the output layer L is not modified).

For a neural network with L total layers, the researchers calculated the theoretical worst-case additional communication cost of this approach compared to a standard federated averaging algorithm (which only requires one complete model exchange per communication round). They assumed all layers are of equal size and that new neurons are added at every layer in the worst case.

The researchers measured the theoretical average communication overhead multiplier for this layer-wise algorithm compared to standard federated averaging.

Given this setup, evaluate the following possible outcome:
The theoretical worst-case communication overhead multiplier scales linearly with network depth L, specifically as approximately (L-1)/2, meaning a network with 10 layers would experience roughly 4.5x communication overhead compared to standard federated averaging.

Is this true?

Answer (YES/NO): YES